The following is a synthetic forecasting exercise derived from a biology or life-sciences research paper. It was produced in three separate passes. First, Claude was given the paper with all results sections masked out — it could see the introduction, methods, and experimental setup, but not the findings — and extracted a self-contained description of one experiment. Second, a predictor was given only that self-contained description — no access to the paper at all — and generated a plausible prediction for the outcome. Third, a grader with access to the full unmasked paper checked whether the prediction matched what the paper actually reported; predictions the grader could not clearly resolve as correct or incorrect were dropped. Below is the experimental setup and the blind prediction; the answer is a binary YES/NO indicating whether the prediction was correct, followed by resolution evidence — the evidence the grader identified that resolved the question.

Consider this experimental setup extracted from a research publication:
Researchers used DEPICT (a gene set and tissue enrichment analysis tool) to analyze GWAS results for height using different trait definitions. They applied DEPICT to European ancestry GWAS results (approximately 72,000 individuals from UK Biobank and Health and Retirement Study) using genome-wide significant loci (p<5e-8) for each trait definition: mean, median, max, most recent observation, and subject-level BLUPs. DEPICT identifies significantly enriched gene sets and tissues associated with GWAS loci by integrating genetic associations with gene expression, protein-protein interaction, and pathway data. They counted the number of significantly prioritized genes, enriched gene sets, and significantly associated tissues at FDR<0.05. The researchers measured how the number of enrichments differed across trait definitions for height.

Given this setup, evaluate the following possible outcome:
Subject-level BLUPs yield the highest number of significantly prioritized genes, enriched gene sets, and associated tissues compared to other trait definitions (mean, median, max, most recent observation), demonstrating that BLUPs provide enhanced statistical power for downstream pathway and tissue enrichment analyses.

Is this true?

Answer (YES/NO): NO